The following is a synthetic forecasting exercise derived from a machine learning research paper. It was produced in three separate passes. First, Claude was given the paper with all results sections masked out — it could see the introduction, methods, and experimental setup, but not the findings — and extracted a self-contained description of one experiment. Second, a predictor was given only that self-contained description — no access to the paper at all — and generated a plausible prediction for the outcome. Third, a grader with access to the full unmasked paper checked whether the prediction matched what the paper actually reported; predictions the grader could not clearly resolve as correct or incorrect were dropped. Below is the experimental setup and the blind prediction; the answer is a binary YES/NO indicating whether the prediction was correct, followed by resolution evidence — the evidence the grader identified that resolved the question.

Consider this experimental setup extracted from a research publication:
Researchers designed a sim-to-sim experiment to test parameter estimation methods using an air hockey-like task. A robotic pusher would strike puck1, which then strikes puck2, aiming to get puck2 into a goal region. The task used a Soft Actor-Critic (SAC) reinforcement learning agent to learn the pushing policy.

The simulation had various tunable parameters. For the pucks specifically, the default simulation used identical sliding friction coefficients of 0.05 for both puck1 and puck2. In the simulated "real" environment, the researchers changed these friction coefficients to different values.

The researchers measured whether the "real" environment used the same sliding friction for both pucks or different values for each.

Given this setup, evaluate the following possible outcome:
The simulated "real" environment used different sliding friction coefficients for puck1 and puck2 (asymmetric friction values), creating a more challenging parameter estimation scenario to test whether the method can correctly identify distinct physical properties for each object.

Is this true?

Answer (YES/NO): YES